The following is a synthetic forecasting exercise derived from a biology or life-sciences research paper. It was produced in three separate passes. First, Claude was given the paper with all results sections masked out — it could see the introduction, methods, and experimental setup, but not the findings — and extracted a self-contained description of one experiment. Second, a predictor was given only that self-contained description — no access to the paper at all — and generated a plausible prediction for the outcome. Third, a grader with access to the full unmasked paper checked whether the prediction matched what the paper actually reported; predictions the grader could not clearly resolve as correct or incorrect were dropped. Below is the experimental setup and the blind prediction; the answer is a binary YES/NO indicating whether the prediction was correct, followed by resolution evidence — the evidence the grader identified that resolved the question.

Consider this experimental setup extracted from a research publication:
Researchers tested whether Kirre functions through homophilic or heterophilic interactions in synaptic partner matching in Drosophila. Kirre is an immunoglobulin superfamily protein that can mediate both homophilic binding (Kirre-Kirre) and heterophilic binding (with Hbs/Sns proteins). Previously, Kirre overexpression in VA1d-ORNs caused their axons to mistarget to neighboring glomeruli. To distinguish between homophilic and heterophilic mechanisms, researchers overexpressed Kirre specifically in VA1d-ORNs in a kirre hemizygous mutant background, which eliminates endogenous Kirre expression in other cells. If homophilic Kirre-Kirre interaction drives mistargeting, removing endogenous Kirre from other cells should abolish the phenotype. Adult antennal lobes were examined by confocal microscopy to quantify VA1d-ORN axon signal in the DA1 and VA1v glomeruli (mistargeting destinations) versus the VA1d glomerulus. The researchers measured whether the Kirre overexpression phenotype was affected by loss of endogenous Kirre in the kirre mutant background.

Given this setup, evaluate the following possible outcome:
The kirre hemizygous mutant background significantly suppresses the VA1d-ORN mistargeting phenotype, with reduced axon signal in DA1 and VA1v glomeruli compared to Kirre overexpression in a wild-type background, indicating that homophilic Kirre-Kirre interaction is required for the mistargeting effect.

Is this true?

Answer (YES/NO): NO